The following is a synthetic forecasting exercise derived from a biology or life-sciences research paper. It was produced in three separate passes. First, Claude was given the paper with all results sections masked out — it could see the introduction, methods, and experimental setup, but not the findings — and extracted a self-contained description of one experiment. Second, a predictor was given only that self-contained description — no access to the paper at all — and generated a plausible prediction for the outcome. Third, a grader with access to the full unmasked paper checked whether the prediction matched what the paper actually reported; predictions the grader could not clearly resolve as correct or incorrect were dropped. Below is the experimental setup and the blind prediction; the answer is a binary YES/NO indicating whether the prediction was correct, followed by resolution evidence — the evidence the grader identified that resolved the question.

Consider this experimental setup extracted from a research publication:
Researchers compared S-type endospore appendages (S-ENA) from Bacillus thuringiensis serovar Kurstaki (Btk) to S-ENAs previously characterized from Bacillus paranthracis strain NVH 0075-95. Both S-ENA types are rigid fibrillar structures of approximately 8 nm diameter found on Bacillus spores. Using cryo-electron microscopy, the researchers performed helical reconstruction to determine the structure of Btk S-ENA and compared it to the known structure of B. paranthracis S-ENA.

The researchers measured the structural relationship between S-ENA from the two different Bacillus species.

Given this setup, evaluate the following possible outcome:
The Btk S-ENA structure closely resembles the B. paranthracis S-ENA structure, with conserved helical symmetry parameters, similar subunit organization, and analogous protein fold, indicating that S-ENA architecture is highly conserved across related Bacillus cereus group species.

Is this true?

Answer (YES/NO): NO